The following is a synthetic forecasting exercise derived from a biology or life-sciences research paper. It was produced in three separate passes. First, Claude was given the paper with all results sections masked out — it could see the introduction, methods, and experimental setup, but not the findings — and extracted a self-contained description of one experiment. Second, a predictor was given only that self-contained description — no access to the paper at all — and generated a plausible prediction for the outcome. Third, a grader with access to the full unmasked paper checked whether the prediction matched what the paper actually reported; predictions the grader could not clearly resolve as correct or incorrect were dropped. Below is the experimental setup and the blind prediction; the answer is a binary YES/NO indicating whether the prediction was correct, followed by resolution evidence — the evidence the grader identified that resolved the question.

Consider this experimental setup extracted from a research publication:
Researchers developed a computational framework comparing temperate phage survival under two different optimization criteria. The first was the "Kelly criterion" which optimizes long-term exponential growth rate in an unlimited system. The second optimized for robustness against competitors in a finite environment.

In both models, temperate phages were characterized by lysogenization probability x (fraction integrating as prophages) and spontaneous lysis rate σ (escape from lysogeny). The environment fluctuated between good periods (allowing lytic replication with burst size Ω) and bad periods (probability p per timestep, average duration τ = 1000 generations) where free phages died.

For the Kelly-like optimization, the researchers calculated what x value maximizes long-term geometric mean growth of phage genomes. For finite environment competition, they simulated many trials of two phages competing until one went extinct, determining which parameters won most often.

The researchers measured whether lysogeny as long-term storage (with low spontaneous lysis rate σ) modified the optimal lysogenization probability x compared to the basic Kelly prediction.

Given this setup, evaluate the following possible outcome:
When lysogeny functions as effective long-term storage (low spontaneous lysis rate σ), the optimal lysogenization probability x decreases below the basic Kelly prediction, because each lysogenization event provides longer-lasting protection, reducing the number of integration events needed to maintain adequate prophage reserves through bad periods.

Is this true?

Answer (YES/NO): YES